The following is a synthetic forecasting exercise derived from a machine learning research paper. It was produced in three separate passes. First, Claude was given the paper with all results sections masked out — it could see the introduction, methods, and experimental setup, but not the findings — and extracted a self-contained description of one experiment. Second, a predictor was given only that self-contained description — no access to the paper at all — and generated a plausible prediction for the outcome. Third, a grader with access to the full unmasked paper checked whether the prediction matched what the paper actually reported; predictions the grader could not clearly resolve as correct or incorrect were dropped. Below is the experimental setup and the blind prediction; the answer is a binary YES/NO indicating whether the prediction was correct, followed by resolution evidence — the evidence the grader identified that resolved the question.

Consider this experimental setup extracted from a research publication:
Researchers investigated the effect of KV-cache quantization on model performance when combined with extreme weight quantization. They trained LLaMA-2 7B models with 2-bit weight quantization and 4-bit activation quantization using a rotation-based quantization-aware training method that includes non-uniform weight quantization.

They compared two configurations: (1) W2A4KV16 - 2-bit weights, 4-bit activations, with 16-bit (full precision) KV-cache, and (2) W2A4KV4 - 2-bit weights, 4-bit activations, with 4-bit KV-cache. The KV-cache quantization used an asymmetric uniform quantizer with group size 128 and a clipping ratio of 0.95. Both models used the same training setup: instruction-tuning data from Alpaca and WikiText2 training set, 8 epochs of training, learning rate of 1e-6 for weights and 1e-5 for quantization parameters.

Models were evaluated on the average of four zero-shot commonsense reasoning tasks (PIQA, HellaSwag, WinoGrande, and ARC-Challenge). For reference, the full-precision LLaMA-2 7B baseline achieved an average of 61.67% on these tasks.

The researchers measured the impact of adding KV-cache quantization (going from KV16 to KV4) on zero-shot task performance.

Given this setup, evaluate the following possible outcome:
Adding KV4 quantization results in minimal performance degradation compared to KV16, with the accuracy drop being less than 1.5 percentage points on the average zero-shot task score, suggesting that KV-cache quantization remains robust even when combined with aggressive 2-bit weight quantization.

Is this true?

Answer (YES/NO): NO